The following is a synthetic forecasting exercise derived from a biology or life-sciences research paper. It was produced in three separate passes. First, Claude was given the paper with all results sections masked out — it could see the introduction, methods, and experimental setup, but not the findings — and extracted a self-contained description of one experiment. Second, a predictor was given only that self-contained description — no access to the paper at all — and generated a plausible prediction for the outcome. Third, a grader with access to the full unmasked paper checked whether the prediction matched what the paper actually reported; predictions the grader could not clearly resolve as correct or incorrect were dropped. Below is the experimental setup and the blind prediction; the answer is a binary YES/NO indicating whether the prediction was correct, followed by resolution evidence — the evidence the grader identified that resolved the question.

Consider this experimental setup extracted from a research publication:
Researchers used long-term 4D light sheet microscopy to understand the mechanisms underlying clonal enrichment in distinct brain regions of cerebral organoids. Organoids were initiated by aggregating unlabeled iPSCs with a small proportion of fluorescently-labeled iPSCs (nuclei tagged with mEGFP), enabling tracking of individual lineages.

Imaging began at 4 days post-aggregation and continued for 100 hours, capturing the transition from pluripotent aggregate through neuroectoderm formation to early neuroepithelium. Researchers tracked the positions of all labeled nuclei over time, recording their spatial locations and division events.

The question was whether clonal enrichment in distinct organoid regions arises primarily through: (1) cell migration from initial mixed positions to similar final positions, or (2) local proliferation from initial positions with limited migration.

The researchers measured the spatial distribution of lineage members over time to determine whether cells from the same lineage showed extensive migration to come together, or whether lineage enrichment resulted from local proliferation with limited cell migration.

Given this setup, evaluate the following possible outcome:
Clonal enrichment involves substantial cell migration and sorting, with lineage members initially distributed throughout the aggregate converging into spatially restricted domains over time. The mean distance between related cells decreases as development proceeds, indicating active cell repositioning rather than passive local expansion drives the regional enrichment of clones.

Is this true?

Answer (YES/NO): NO